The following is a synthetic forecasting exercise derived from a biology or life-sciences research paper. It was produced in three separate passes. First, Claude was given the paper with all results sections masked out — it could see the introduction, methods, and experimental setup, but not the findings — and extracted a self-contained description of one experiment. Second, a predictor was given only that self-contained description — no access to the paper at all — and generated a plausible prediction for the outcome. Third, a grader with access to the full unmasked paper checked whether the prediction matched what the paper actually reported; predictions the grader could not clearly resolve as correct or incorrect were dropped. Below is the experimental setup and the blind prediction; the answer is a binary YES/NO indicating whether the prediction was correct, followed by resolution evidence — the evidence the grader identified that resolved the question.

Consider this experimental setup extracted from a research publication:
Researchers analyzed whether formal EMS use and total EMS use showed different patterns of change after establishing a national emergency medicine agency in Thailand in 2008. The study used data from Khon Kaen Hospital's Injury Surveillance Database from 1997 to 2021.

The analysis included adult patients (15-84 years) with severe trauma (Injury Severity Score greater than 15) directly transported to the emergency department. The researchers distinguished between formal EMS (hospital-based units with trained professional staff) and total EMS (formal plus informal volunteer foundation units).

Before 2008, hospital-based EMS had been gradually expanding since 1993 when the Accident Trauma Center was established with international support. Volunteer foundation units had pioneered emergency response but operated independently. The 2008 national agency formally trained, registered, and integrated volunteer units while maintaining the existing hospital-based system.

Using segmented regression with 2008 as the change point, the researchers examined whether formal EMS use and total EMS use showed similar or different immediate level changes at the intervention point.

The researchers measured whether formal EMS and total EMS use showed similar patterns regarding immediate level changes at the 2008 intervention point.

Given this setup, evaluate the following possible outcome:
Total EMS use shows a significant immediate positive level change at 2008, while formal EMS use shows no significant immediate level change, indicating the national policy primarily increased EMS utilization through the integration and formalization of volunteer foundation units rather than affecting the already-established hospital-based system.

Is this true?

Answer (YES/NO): NO